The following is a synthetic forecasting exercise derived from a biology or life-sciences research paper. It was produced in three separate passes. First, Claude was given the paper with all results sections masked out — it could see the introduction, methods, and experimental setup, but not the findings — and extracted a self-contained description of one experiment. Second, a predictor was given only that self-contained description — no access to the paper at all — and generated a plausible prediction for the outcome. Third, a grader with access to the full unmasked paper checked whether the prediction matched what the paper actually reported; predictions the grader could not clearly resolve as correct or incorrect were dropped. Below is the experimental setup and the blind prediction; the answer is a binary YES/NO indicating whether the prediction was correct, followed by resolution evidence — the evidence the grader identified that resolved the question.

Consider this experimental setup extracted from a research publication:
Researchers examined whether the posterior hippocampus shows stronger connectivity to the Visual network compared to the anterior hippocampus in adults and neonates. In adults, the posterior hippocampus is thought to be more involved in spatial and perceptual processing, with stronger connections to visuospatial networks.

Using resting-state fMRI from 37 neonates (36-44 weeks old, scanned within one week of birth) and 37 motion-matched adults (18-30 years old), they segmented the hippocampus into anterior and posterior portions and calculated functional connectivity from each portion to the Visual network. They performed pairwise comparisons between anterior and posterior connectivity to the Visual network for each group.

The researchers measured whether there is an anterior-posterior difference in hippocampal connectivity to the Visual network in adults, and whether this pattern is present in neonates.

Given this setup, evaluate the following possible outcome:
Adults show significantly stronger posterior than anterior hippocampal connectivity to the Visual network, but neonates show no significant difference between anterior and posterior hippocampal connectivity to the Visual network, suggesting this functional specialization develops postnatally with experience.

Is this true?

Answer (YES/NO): NO